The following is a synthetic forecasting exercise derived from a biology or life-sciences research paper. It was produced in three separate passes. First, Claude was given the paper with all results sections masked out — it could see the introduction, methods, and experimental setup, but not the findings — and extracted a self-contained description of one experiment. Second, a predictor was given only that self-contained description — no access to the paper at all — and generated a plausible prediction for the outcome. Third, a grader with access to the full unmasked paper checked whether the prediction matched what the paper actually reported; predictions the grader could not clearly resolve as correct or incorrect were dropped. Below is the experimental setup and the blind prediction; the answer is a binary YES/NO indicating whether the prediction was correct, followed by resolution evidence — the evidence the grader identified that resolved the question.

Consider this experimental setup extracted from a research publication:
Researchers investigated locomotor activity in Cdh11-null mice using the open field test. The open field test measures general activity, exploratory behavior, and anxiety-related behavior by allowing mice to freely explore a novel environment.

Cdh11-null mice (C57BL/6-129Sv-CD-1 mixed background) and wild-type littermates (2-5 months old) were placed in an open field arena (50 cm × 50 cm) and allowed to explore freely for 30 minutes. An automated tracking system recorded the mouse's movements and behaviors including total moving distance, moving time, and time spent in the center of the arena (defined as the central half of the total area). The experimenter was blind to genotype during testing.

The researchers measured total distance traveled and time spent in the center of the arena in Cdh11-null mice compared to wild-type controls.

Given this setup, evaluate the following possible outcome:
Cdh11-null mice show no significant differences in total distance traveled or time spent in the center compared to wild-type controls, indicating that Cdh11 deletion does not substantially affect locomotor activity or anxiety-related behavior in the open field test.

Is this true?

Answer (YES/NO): NO